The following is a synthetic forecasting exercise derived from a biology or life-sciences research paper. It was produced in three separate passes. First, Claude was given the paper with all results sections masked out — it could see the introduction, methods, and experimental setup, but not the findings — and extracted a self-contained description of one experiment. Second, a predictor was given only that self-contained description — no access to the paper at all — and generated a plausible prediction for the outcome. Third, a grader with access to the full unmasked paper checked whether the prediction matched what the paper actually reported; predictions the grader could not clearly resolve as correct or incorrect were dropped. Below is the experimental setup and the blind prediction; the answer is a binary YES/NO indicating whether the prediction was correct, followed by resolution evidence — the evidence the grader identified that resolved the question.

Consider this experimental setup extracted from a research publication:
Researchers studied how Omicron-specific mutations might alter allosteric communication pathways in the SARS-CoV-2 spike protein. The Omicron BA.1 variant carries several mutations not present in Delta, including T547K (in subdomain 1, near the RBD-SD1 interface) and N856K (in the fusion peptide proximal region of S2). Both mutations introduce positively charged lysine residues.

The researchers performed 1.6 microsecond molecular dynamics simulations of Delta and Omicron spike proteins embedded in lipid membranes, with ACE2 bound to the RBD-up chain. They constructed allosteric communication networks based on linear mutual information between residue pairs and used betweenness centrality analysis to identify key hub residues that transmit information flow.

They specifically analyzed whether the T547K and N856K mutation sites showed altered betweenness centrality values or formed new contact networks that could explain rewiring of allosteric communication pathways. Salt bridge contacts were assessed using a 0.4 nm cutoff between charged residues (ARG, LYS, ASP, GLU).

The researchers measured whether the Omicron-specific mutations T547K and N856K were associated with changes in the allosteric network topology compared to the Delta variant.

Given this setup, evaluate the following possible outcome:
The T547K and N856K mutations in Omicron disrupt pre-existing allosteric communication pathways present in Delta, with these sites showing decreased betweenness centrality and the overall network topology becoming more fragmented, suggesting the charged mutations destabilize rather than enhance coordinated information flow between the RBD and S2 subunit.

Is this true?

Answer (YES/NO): NO